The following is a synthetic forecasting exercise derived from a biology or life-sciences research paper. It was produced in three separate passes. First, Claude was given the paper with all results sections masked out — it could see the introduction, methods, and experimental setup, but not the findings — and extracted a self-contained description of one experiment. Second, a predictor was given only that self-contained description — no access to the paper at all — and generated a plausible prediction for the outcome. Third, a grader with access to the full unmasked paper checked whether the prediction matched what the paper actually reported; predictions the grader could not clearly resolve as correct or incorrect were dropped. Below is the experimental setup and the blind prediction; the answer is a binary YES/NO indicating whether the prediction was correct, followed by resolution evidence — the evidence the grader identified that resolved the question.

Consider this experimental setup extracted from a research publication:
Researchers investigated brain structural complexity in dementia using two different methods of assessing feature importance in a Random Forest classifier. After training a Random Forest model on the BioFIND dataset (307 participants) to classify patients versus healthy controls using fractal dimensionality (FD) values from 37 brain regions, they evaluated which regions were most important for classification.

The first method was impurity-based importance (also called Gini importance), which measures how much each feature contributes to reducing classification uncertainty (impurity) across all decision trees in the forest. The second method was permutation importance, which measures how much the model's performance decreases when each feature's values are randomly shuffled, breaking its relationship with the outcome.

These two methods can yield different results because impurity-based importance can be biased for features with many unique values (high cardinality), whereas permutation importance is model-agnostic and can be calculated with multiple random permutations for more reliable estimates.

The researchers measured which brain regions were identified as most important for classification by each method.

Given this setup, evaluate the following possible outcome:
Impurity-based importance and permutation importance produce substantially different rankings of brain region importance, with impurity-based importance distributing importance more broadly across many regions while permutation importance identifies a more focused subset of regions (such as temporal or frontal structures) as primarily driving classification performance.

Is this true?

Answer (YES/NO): NO